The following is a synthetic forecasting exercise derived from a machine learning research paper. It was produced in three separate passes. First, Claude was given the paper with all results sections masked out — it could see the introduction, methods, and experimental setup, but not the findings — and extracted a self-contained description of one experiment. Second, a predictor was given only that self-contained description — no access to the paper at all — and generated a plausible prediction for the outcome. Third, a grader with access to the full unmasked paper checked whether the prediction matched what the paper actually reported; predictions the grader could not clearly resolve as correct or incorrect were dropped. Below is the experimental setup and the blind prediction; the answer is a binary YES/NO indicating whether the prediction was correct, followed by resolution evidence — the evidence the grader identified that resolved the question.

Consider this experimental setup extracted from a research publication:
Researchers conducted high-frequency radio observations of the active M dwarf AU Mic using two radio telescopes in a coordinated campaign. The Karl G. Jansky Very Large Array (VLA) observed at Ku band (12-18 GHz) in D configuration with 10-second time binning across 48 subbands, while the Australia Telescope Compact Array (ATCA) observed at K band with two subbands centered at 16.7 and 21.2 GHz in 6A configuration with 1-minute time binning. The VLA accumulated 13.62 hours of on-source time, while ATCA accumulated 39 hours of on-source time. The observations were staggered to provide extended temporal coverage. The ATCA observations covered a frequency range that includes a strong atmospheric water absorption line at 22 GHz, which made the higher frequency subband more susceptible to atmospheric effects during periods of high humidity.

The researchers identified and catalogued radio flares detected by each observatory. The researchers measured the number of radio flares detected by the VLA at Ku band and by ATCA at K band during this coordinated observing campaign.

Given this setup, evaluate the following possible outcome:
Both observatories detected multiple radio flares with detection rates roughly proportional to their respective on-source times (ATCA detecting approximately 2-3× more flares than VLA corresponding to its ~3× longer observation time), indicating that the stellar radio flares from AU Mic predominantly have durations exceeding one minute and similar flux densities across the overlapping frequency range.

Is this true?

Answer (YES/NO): NO